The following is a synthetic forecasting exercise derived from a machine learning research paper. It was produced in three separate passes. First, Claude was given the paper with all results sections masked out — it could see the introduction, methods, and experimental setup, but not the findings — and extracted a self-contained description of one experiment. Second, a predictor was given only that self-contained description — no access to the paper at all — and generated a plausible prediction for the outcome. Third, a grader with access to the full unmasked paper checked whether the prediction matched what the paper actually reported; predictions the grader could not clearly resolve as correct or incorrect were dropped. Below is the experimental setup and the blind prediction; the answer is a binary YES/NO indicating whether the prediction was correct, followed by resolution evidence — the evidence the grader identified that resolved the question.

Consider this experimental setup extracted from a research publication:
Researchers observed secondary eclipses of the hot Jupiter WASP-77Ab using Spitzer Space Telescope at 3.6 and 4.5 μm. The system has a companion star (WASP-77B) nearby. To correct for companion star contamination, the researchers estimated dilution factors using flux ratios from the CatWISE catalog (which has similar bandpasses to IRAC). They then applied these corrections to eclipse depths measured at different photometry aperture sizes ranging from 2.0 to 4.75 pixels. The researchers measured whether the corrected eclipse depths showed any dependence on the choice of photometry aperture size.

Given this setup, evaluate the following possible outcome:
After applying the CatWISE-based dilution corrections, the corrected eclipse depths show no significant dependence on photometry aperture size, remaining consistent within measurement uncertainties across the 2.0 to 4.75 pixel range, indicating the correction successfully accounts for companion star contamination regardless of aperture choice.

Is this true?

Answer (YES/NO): YES